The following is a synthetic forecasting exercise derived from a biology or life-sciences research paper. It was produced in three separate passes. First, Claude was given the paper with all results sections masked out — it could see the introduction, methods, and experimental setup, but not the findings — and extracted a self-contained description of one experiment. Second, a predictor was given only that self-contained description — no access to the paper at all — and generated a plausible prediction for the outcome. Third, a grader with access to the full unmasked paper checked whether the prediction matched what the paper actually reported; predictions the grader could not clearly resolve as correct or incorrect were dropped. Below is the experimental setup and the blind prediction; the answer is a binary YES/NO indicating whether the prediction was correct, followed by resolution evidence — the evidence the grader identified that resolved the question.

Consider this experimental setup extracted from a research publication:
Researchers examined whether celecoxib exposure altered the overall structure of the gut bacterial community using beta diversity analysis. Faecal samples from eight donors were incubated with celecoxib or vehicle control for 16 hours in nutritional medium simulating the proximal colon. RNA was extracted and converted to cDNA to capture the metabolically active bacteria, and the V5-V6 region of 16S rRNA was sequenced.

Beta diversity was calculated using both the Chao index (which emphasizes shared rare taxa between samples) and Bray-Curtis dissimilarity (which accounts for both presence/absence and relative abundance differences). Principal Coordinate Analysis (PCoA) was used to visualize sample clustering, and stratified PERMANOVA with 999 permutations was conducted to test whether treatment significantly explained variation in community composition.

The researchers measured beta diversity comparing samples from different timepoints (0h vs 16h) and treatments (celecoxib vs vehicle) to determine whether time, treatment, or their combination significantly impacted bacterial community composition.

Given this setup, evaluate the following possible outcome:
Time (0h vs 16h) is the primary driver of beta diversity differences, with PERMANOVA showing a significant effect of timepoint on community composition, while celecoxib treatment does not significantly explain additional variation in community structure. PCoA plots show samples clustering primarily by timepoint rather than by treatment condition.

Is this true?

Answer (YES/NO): NO